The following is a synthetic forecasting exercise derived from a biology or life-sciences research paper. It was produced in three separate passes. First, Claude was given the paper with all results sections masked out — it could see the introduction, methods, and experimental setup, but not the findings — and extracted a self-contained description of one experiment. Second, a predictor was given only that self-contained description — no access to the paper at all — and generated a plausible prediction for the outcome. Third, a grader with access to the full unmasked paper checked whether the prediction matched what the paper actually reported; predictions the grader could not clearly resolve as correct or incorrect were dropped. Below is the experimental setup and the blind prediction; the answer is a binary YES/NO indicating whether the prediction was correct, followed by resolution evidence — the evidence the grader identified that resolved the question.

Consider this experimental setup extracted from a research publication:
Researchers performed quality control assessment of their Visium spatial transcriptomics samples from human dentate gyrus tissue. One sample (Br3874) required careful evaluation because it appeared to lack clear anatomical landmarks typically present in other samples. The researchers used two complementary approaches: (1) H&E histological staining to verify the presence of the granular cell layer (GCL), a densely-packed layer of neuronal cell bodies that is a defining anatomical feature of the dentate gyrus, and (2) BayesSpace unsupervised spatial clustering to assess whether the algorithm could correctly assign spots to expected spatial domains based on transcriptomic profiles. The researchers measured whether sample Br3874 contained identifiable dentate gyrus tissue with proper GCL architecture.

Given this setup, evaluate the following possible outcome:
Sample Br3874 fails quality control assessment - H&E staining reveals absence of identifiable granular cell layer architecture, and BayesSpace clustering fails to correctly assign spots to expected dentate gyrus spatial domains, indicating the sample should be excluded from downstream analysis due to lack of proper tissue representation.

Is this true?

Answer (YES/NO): YES